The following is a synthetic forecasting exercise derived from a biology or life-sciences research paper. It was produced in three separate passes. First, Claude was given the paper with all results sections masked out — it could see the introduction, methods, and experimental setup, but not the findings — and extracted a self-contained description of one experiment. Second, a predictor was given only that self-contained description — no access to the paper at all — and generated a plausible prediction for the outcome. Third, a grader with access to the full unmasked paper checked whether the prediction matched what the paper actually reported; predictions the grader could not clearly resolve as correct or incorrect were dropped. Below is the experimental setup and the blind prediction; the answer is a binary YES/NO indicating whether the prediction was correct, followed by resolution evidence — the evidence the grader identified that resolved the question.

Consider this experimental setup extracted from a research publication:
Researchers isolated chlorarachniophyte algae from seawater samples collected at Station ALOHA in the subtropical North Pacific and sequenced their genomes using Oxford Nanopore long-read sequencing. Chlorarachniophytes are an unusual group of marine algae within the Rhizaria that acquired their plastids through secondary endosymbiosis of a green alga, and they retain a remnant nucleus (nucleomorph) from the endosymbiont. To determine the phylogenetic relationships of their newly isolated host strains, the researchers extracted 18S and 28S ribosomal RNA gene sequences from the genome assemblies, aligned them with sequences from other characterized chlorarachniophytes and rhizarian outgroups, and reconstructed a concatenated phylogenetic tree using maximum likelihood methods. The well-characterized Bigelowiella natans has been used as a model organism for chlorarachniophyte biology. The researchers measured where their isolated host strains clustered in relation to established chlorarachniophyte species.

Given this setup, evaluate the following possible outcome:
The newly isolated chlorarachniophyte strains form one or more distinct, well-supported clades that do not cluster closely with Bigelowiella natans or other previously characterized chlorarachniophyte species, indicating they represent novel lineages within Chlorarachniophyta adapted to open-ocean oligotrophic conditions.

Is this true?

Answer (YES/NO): NO